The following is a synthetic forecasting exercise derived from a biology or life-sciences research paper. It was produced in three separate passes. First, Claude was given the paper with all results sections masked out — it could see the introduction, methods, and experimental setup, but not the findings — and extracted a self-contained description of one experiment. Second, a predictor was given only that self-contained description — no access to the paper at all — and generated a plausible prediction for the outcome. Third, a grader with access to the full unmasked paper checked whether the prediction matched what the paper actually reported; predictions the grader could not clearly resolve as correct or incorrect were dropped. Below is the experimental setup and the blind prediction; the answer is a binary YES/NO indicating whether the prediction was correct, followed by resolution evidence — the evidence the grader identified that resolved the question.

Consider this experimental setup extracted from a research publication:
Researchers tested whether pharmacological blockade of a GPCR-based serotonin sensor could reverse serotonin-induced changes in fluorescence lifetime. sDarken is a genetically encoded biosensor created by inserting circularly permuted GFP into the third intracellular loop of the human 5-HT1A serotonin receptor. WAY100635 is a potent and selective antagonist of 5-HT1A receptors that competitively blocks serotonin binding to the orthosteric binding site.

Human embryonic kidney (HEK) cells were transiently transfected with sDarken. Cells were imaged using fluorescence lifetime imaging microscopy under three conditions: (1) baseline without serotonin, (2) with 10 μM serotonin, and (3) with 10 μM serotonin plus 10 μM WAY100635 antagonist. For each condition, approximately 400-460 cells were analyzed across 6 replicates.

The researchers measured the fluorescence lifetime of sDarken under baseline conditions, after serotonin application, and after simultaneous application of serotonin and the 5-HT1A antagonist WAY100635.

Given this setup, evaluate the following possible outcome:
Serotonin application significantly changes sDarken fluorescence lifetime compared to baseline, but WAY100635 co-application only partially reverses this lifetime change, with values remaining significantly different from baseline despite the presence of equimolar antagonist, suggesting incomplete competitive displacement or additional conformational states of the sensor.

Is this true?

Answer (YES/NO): NO